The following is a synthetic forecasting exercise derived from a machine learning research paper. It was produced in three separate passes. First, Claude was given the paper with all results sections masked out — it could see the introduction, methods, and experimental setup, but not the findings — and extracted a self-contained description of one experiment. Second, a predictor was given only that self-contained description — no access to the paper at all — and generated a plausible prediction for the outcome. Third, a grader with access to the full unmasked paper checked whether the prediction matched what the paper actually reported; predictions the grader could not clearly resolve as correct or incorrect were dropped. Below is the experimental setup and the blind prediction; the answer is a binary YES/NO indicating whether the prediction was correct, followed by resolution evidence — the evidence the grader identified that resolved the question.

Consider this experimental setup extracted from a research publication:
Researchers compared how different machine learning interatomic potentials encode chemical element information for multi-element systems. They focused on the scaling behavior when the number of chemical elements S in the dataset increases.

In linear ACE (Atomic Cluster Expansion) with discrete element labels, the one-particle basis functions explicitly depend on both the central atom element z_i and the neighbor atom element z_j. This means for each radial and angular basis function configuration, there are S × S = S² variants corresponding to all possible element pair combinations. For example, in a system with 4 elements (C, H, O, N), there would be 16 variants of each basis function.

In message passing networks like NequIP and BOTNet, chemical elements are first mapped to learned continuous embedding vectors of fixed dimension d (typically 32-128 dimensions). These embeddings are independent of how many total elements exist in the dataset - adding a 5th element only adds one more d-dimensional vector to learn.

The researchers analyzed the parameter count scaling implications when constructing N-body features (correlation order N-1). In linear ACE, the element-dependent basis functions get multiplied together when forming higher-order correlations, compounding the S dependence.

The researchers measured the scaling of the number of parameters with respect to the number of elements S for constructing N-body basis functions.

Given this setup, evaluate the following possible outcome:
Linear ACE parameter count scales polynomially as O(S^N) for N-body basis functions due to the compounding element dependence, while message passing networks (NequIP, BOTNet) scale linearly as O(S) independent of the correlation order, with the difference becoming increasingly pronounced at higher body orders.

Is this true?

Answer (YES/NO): YES